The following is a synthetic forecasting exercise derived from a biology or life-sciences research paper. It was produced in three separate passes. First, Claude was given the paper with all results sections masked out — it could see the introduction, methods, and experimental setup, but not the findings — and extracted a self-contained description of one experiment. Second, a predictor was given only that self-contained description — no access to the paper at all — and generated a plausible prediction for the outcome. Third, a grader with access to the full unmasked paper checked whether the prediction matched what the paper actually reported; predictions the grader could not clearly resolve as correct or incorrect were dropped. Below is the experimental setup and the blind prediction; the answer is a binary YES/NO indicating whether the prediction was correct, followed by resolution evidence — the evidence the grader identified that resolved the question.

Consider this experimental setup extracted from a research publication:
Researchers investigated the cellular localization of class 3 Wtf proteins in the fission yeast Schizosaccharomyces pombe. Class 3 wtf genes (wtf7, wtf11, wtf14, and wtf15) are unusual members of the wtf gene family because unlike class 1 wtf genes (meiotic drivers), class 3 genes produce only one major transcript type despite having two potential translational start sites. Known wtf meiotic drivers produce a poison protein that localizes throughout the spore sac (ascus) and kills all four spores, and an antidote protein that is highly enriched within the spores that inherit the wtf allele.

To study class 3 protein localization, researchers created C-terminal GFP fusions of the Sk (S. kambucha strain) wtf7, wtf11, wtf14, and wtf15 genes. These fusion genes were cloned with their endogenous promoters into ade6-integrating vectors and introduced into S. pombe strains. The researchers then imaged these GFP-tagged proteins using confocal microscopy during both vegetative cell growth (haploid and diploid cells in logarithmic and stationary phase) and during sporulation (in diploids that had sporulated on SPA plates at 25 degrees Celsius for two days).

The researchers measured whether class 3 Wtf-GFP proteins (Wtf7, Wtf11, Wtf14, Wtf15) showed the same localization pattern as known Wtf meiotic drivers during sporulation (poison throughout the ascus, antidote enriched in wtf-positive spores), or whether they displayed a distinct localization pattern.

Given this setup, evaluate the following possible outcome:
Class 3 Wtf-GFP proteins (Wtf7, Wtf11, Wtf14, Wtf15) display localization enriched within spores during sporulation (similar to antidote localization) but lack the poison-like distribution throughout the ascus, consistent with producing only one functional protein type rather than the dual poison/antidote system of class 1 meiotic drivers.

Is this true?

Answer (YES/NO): NO